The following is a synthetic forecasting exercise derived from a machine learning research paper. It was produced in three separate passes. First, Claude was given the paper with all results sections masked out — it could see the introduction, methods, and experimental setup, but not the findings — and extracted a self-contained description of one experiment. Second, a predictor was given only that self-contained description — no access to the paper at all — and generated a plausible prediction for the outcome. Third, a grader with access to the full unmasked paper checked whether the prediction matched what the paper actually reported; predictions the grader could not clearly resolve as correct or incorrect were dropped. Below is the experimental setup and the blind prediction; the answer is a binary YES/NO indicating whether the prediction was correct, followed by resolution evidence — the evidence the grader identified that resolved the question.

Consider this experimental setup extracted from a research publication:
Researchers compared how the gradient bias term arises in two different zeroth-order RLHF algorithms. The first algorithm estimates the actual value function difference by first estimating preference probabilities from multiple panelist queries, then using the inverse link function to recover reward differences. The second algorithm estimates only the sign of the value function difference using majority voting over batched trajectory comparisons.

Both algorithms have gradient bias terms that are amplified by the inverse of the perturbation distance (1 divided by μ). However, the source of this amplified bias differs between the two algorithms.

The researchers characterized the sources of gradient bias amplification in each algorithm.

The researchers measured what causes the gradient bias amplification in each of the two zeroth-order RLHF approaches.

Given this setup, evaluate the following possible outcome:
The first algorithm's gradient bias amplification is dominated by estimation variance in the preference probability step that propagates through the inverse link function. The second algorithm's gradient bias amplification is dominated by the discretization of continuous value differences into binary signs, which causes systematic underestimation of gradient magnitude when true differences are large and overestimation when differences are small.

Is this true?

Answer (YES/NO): NO